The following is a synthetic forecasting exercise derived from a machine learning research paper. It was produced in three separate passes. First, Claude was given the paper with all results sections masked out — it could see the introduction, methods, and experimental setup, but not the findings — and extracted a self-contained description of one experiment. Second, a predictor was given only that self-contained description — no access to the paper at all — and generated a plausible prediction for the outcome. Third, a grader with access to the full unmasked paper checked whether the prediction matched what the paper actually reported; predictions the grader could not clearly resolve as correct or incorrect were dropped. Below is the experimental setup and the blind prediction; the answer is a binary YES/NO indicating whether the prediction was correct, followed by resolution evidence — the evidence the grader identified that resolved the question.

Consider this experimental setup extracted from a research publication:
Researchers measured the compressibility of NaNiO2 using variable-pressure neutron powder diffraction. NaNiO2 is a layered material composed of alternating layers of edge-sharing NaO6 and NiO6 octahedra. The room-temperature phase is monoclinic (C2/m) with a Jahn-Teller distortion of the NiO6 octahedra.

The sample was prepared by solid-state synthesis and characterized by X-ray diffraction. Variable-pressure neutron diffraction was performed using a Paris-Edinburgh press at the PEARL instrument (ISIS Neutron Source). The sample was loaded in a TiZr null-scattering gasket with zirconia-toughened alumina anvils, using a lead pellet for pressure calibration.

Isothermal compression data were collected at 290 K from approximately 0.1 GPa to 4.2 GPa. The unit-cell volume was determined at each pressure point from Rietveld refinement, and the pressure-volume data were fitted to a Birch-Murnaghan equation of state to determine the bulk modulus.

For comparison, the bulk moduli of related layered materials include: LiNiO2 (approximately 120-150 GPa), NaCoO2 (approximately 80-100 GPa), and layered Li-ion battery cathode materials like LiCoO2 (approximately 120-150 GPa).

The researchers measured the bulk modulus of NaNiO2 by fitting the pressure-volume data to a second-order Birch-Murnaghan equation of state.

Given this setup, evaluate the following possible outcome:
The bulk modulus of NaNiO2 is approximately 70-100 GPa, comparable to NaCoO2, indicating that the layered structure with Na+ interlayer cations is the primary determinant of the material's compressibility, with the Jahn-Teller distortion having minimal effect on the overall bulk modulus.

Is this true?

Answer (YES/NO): NO